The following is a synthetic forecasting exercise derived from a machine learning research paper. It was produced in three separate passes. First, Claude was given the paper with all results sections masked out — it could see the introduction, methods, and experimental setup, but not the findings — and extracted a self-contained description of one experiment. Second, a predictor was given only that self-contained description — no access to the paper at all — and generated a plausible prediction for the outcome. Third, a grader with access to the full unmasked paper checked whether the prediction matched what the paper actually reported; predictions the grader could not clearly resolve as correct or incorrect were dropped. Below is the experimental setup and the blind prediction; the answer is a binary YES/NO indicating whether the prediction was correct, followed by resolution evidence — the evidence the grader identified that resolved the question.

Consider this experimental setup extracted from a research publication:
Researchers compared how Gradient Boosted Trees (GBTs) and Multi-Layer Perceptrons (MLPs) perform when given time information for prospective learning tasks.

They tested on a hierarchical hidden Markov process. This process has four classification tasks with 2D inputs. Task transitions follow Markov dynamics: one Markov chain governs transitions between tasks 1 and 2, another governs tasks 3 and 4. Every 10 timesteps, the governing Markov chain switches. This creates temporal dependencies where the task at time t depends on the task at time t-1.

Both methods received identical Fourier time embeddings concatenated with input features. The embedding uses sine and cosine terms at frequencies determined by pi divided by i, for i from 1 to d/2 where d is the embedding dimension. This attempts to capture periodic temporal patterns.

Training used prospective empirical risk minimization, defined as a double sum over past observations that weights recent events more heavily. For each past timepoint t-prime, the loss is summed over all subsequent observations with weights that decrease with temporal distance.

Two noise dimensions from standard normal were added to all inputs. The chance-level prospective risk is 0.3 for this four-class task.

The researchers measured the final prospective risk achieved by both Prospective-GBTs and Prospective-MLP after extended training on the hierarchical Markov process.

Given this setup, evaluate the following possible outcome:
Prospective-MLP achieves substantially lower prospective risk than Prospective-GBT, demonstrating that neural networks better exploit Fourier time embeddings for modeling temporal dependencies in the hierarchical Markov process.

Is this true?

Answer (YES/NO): NO